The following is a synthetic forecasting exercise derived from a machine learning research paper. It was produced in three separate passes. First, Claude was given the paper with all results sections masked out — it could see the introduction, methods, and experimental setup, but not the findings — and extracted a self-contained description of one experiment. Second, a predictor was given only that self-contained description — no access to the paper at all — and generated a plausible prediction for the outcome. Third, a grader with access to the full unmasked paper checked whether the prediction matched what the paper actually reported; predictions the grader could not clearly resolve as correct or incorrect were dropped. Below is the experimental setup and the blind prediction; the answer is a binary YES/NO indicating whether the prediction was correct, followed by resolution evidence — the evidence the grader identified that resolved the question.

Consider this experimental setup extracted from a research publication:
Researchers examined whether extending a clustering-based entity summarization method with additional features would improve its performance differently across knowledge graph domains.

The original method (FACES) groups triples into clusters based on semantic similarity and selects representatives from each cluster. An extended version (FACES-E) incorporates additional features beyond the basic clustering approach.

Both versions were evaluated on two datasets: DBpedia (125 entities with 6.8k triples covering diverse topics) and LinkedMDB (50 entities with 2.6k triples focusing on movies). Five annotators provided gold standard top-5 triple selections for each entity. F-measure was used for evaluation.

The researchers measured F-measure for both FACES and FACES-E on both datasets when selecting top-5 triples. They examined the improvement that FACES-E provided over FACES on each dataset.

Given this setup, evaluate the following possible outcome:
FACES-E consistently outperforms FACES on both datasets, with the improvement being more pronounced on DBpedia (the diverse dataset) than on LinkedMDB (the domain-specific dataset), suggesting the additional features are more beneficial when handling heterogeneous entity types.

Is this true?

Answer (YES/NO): NO